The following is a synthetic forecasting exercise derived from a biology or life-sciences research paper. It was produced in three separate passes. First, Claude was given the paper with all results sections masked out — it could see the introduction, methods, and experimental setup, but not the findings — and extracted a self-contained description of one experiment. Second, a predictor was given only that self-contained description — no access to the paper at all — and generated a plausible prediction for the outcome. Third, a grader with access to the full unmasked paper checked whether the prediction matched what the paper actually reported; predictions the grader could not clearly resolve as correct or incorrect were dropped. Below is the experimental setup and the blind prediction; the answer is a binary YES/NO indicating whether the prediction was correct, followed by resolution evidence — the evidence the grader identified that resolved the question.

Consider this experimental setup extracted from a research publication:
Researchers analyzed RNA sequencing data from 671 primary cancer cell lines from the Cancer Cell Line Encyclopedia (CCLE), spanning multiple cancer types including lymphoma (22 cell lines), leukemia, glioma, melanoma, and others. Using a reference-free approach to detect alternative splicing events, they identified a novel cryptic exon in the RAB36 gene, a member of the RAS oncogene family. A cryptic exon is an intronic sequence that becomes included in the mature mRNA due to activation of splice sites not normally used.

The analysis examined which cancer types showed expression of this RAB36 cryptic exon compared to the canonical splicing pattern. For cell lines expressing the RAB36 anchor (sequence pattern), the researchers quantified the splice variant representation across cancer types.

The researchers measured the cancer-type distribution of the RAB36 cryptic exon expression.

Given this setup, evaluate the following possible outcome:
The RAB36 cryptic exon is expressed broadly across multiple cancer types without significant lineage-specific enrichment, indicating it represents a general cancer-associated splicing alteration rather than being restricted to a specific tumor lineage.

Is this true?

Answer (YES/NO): NO